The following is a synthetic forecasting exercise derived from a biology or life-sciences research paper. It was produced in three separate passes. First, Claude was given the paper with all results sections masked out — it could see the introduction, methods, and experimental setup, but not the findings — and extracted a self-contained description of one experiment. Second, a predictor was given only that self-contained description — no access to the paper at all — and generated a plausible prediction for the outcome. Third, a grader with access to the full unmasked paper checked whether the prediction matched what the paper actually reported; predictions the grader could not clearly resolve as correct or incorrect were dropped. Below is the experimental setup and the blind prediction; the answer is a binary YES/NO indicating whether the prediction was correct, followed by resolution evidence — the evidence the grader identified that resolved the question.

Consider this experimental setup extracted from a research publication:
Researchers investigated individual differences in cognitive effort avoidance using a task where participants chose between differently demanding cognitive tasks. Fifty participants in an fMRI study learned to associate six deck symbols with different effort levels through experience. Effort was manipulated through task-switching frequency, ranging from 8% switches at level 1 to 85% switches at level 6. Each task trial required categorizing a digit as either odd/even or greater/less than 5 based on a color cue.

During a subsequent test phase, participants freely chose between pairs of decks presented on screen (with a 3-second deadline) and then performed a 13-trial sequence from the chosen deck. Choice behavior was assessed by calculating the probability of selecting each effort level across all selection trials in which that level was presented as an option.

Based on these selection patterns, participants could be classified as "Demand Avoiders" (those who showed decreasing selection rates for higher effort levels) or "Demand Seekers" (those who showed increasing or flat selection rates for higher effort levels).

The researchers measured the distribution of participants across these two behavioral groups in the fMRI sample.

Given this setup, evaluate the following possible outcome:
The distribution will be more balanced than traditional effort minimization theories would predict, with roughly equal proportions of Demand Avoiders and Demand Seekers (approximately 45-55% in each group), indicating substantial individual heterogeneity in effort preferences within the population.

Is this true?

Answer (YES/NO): YES